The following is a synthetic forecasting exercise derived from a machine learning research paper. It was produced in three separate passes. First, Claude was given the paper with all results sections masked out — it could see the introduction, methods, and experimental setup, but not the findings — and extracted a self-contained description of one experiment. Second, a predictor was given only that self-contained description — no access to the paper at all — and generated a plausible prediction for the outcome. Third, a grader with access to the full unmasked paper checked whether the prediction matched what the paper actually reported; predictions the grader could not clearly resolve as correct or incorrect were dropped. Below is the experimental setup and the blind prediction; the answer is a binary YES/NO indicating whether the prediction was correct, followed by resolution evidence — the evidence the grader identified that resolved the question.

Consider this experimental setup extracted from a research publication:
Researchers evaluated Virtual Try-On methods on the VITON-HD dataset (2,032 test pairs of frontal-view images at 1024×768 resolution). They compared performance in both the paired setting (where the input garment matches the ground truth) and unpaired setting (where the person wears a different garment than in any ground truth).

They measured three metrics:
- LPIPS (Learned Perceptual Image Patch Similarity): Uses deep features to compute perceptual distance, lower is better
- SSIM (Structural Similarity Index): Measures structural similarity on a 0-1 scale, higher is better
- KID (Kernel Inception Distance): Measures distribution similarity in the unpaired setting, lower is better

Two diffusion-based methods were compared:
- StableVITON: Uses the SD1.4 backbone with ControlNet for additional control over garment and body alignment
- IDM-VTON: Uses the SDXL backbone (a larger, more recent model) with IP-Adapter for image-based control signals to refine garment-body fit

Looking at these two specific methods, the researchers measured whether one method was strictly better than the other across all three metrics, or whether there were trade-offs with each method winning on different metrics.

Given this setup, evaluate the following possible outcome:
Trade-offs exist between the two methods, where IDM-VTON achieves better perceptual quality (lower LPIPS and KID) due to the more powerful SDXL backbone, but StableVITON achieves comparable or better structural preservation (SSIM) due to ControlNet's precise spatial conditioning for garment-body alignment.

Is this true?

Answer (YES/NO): YES